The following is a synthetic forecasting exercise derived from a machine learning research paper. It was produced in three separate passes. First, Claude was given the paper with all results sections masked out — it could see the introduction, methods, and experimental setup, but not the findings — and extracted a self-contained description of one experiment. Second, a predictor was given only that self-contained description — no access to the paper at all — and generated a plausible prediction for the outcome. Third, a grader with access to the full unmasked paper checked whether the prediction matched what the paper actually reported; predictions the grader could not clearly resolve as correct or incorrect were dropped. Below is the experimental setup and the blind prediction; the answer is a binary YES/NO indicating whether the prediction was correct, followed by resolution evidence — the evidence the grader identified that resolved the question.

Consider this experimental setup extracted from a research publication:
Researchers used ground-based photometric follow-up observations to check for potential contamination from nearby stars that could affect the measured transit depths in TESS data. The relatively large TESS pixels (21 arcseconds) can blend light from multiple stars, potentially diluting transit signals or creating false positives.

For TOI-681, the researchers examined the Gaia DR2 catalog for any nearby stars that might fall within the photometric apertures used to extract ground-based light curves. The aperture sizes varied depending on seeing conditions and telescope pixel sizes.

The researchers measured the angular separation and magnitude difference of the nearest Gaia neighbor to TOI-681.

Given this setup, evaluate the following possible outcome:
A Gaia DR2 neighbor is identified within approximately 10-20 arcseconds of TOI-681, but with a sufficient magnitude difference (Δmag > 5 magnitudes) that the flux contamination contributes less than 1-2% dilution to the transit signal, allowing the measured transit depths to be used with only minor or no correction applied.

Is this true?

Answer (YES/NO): NO